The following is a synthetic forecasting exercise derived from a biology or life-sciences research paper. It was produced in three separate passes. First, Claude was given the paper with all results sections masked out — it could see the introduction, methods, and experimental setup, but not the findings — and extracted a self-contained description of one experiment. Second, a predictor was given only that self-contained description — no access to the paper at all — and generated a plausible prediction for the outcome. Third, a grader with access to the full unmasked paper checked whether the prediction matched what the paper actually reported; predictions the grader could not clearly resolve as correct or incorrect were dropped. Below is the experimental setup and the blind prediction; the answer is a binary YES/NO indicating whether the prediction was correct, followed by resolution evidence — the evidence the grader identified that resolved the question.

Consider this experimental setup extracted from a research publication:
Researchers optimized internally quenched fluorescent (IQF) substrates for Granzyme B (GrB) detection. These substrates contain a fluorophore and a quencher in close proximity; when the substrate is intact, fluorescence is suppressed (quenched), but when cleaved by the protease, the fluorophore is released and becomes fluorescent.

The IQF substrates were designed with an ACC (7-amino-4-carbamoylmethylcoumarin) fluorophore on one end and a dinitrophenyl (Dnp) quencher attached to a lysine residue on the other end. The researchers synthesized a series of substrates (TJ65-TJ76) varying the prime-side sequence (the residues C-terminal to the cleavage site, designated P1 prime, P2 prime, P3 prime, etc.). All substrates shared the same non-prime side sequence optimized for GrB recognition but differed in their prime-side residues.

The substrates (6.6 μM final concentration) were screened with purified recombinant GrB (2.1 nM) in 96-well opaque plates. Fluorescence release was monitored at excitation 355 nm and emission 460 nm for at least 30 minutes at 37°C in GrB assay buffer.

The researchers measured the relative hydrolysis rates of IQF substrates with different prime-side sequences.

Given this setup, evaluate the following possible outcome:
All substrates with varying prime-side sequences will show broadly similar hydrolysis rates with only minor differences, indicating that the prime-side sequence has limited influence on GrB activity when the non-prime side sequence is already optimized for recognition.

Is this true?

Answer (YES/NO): NO